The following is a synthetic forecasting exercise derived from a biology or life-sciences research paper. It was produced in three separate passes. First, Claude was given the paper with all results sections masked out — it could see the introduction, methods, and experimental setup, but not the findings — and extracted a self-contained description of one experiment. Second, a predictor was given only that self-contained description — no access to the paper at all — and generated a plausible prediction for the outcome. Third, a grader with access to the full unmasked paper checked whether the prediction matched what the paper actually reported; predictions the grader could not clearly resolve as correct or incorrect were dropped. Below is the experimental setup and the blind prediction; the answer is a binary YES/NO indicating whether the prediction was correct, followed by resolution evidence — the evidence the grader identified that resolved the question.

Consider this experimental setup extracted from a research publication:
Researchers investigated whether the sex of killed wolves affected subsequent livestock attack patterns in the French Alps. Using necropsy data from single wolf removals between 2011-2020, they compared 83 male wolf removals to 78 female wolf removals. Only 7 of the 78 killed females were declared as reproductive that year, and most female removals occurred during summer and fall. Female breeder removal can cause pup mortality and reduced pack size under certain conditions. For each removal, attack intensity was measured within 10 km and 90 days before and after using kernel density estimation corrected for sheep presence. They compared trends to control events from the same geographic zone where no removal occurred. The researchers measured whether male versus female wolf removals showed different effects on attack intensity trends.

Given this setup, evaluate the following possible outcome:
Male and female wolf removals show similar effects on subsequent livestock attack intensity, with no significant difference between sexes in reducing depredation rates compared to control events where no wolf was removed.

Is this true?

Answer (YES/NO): YES